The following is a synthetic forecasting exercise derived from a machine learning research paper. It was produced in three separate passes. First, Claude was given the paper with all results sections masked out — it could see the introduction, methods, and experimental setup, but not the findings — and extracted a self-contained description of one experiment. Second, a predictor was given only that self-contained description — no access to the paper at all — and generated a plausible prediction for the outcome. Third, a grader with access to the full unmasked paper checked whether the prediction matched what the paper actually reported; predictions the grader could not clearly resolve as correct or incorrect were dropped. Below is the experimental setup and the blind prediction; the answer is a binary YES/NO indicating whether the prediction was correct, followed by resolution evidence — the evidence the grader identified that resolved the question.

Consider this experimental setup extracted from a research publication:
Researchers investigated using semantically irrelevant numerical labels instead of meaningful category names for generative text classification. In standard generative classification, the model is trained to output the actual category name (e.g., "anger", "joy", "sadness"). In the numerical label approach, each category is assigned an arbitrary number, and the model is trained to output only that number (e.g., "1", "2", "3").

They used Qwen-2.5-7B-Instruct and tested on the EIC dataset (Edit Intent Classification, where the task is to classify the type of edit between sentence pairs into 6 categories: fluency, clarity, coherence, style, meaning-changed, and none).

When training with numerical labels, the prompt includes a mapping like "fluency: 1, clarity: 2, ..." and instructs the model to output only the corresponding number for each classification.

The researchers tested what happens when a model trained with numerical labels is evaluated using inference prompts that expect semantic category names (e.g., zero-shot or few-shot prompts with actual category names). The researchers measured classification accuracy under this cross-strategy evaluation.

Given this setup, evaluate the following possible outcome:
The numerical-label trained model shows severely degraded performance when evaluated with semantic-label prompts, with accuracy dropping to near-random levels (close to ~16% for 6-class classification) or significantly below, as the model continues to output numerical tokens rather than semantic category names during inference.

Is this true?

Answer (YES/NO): NO